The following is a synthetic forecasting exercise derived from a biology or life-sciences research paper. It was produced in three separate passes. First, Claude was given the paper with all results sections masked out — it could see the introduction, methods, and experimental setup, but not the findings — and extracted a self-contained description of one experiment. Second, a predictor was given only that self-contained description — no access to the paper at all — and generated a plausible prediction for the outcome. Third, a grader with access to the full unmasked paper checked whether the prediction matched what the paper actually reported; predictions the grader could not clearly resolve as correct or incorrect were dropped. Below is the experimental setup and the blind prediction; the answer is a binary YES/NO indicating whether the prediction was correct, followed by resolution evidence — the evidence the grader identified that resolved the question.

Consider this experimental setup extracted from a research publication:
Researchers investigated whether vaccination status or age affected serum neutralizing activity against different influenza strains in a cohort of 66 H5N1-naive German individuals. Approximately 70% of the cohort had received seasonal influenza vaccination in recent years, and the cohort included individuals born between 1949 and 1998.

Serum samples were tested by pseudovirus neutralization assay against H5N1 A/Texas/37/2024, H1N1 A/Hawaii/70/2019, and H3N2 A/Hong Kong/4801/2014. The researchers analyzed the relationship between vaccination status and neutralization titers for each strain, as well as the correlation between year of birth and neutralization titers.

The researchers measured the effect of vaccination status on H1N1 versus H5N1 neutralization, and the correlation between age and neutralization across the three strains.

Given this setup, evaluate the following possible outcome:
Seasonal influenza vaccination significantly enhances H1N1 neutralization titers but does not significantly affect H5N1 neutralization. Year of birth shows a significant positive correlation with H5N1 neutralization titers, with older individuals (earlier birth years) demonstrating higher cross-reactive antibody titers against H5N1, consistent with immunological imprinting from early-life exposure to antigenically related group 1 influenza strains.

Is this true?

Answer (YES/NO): NO